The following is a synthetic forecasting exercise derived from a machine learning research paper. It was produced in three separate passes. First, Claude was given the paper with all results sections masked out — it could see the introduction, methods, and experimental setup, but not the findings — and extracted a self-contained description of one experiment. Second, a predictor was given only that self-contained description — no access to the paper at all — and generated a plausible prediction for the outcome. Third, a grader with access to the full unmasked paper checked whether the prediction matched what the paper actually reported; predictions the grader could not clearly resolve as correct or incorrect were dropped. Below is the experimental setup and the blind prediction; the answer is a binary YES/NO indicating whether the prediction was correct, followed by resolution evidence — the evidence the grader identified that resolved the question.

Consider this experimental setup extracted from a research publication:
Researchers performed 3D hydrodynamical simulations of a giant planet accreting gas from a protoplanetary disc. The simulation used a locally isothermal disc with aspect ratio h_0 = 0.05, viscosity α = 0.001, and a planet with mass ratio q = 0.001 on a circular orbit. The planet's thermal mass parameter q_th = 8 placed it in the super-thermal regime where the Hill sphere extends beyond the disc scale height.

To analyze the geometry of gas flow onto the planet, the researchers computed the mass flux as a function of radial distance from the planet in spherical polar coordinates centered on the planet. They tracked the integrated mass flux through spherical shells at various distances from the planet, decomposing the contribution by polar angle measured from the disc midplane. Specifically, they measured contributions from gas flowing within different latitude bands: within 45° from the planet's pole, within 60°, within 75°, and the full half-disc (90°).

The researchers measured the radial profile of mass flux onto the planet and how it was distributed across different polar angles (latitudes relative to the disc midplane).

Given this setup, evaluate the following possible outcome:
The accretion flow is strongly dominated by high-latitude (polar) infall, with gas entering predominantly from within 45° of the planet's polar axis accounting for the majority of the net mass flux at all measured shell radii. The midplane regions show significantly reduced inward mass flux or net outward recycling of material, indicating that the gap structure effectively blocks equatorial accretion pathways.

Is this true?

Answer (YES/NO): NO